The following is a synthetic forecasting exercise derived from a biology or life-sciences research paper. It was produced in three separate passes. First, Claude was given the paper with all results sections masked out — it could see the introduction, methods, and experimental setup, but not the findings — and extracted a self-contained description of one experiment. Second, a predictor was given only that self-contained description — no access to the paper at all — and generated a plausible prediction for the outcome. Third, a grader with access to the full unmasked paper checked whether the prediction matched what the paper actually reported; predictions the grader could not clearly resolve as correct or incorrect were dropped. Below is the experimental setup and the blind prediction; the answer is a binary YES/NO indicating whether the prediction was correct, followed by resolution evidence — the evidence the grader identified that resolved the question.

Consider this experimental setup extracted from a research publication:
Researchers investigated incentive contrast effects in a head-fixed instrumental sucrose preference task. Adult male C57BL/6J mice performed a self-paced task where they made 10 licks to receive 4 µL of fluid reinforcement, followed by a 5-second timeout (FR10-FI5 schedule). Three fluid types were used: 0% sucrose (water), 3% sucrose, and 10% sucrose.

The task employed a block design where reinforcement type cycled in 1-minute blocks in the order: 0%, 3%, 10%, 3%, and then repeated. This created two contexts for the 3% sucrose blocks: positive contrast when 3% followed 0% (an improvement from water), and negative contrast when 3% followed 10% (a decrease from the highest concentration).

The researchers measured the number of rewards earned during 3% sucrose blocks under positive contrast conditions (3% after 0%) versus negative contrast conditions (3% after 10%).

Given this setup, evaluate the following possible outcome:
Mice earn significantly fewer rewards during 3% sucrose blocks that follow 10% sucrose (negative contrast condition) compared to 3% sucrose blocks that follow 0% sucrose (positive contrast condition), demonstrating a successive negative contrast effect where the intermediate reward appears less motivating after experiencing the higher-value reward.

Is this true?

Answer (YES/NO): YES